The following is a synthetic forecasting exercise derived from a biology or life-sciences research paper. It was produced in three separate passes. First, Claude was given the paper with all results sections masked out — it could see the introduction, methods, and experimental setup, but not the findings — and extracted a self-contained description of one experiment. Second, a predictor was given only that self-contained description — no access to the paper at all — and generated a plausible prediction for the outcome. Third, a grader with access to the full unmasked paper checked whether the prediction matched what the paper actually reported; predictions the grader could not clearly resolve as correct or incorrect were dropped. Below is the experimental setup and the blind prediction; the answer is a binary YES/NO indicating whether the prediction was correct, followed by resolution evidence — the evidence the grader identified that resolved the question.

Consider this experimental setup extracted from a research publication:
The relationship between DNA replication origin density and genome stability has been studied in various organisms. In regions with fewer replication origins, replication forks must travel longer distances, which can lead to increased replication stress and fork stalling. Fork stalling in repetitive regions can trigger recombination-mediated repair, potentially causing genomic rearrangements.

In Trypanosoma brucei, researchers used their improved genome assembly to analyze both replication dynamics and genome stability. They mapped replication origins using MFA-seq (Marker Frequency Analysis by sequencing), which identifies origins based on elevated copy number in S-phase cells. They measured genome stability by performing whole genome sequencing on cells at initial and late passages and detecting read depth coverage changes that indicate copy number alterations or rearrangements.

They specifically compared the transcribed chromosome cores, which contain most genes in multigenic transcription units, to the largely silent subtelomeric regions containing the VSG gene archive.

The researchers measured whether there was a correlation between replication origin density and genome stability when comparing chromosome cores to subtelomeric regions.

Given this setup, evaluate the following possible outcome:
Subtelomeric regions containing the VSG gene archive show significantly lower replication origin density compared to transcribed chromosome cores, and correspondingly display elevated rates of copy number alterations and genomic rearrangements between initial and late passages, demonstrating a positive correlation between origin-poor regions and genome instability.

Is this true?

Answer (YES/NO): YES